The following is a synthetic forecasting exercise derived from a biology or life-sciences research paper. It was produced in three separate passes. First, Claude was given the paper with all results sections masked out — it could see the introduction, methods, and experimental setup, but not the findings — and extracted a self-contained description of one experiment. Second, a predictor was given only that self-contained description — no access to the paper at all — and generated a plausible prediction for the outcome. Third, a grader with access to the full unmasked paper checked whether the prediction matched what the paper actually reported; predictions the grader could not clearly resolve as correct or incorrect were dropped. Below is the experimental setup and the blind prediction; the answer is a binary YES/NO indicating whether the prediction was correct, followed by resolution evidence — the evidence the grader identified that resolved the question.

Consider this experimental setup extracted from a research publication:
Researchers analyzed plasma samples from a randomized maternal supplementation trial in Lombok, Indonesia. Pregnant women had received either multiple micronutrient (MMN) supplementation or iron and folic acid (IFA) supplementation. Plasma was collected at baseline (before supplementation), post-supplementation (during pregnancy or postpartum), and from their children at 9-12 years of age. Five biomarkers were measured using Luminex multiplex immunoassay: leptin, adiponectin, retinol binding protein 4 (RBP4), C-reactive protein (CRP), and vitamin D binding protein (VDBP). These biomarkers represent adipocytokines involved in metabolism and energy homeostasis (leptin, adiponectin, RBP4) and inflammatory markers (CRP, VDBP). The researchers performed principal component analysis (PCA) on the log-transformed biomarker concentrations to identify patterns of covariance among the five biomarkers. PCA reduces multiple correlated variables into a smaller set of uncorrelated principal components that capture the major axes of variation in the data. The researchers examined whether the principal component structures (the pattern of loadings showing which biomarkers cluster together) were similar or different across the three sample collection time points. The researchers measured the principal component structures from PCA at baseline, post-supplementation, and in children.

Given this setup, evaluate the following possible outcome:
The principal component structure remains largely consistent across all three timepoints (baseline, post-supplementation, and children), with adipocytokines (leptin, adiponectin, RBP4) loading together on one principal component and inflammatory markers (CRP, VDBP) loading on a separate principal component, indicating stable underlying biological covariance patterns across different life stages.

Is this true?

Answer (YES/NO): NO